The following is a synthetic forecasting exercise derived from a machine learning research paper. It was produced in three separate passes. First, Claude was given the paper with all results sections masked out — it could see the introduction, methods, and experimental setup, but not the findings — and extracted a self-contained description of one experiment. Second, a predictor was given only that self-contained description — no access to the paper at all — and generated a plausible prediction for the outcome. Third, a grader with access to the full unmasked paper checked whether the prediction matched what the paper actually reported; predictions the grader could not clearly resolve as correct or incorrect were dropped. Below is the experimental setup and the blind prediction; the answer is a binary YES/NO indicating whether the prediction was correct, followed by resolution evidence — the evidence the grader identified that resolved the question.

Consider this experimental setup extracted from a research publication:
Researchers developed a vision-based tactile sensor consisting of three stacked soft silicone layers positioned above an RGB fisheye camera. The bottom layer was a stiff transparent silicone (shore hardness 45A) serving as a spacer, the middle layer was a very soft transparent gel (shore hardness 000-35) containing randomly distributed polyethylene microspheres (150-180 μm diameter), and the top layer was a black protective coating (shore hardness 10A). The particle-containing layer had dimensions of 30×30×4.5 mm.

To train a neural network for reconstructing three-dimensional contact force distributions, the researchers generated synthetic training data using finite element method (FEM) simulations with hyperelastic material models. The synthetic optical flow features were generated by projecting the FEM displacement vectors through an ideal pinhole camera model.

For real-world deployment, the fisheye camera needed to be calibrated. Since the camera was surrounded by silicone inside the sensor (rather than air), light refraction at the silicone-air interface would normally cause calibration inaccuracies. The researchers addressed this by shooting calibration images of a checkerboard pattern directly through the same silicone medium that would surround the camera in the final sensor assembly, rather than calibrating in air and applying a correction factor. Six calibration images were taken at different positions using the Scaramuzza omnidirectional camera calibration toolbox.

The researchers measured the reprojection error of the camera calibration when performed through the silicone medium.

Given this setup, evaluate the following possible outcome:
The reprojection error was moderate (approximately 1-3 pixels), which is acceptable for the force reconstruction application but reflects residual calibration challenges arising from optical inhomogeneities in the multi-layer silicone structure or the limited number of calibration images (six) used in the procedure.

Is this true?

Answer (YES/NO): NO